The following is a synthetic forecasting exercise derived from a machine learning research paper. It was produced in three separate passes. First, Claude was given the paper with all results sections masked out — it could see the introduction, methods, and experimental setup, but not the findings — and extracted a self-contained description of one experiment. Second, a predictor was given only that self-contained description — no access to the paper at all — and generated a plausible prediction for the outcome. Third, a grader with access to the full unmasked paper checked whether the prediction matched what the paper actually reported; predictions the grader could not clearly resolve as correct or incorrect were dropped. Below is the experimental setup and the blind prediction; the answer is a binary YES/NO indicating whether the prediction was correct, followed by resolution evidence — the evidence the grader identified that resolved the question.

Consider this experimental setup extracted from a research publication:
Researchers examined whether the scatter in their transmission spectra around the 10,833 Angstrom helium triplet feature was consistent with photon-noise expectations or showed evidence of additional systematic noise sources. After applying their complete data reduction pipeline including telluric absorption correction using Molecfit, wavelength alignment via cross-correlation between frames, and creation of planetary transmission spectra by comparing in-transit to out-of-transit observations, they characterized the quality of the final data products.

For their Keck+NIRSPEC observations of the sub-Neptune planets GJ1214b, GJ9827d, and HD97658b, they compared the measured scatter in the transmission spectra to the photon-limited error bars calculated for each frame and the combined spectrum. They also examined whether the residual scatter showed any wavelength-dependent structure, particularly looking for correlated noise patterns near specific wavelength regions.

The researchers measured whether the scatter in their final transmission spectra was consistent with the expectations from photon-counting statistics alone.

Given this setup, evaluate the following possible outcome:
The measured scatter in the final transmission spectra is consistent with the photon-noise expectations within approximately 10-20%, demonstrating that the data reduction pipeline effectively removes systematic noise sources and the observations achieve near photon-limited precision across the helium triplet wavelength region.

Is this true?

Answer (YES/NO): YES